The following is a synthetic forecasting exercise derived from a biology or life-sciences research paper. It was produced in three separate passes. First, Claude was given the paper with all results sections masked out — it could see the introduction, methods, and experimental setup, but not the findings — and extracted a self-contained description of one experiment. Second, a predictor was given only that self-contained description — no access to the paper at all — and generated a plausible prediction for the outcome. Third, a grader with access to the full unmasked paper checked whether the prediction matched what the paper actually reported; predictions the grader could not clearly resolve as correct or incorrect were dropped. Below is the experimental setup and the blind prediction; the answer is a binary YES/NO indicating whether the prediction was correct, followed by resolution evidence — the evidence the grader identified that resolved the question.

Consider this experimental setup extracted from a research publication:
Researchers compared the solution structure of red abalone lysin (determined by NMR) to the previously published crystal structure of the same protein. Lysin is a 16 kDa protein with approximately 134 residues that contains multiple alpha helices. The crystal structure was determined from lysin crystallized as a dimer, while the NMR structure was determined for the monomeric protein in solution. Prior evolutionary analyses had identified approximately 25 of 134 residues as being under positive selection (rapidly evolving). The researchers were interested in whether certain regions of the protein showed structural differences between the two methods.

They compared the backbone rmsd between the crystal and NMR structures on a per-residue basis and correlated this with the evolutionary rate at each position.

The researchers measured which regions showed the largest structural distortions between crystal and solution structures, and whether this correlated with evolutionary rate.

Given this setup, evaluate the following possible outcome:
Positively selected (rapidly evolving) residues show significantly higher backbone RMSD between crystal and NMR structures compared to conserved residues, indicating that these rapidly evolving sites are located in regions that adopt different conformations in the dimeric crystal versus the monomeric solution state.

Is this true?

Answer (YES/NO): YES